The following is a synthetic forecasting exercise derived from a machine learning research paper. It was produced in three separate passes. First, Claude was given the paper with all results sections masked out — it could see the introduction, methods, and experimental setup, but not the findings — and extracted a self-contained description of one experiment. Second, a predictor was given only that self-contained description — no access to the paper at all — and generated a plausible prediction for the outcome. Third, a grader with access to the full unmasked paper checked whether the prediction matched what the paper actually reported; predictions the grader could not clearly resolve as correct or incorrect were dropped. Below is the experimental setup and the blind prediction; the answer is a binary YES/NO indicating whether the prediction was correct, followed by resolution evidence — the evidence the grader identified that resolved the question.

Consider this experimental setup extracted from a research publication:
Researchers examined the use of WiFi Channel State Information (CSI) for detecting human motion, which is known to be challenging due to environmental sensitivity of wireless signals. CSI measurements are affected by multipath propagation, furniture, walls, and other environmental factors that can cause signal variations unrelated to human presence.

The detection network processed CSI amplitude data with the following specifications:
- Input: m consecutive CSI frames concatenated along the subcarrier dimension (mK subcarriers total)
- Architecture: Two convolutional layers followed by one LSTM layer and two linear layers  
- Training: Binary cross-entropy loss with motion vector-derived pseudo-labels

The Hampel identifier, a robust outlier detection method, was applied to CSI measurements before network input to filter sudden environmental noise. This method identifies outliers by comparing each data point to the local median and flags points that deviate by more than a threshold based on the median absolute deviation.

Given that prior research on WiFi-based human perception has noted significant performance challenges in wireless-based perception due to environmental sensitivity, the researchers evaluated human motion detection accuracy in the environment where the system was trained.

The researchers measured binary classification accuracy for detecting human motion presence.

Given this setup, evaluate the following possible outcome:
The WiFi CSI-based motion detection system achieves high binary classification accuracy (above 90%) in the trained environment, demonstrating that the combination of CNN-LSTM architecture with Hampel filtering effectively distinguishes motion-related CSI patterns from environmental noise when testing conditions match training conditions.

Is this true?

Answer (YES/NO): YES